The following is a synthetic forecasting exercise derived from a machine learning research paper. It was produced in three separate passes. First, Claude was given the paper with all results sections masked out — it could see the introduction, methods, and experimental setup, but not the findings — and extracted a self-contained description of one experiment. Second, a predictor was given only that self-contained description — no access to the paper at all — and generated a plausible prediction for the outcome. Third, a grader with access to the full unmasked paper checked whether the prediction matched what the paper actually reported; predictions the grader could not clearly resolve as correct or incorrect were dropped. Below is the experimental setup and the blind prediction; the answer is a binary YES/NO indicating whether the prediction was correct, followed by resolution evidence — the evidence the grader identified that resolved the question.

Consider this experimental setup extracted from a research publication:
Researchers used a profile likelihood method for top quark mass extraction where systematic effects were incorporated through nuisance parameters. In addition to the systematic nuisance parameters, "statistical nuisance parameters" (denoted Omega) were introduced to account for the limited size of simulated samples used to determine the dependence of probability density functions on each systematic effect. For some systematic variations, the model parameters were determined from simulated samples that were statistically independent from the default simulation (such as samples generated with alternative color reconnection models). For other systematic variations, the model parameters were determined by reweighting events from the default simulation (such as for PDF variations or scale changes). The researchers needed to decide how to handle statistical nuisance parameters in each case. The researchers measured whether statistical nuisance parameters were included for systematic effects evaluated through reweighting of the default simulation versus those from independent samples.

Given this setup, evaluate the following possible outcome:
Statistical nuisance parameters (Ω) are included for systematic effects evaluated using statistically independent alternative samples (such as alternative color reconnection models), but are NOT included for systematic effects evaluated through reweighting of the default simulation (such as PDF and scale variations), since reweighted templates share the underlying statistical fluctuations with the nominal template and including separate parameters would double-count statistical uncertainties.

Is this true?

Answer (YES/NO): YES